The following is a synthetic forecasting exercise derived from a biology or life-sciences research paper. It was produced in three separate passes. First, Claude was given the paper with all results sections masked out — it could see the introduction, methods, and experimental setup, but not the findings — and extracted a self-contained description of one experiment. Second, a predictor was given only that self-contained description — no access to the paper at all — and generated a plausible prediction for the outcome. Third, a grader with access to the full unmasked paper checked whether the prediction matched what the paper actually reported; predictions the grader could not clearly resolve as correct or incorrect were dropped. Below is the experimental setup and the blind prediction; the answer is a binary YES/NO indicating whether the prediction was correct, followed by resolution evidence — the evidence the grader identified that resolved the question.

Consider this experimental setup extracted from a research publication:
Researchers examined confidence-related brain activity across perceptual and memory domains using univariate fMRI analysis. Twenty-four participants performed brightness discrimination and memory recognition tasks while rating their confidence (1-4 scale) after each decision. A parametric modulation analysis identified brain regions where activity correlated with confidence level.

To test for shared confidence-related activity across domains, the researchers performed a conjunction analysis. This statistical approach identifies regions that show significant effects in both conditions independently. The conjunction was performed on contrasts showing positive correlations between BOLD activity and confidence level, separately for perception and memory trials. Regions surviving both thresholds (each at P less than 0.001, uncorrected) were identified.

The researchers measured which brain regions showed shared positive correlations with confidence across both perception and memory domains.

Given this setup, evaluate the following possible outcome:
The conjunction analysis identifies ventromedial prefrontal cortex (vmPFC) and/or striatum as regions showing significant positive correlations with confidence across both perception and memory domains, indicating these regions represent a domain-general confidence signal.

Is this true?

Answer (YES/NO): YES